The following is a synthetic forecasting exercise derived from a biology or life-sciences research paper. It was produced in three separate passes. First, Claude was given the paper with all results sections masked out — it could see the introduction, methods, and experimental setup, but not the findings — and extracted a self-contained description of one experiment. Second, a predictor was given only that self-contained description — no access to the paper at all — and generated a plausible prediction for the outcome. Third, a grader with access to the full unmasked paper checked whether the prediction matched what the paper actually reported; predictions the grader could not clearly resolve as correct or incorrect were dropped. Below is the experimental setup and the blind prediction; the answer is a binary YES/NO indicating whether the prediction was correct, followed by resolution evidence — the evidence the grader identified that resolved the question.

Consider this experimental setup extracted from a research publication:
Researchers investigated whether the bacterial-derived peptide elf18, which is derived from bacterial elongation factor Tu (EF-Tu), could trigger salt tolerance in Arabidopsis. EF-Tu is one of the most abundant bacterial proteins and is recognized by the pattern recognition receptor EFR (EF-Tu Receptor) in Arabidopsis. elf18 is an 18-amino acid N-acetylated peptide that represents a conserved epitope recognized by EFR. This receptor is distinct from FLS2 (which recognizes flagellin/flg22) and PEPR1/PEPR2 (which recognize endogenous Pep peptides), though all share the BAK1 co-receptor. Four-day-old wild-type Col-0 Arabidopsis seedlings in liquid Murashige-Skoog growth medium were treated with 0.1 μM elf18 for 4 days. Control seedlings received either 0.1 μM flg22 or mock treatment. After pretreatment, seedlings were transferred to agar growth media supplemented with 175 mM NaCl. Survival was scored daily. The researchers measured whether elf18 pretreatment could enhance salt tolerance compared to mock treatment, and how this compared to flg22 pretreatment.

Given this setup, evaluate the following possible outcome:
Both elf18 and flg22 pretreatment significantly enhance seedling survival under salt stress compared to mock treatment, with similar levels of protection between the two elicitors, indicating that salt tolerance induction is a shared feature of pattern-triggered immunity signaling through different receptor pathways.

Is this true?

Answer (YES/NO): YES